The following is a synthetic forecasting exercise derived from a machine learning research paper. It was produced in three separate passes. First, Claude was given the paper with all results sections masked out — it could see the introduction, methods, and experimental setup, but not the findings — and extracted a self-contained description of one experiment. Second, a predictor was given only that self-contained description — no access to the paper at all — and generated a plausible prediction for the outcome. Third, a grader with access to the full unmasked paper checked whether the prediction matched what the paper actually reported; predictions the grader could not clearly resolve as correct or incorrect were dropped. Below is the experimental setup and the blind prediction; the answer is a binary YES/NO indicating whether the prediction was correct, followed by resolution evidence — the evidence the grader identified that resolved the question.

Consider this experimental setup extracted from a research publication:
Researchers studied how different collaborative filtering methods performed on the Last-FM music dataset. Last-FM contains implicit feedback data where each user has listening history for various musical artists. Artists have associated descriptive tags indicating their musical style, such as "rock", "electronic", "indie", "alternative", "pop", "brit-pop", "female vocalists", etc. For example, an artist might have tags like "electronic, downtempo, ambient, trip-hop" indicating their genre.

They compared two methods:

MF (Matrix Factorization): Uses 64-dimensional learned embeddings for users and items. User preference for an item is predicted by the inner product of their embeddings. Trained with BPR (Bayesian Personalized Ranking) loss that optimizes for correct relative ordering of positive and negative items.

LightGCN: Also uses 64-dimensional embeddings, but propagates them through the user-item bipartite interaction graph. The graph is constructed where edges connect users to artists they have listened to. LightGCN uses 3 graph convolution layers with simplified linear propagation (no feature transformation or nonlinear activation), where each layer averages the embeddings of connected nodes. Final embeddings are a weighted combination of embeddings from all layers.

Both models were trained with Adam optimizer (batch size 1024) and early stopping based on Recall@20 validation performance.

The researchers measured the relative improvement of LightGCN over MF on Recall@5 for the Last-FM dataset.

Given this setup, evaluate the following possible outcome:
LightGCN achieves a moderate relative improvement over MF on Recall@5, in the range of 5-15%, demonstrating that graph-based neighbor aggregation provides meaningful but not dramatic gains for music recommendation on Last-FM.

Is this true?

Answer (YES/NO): NO